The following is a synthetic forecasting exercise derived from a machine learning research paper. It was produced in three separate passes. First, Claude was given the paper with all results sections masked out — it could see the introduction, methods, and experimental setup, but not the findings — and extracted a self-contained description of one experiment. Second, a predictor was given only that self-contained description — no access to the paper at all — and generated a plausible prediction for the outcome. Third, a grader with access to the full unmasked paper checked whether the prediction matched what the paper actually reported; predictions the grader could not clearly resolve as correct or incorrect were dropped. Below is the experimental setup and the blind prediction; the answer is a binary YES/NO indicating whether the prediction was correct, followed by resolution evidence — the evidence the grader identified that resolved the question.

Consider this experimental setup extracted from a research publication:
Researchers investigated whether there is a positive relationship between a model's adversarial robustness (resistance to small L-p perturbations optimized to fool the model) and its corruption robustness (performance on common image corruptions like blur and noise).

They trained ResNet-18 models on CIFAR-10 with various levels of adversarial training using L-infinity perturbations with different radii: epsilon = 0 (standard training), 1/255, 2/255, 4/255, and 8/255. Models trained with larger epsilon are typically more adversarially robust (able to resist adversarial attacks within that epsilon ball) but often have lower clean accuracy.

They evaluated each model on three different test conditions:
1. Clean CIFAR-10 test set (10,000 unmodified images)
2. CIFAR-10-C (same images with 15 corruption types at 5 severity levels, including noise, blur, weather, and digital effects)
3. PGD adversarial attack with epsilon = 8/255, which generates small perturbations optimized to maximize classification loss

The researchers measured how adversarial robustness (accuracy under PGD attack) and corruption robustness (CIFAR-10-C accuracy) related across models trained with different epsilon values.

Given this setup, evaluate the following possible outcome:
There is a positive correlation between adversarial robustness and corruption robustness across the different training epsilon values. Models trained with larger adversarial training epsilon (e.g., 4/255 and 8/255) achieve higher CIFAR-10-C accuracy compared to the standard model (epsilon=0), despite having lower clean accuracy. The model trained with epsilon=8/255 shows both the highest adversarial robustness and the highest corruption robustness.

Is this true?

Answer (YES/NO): NO